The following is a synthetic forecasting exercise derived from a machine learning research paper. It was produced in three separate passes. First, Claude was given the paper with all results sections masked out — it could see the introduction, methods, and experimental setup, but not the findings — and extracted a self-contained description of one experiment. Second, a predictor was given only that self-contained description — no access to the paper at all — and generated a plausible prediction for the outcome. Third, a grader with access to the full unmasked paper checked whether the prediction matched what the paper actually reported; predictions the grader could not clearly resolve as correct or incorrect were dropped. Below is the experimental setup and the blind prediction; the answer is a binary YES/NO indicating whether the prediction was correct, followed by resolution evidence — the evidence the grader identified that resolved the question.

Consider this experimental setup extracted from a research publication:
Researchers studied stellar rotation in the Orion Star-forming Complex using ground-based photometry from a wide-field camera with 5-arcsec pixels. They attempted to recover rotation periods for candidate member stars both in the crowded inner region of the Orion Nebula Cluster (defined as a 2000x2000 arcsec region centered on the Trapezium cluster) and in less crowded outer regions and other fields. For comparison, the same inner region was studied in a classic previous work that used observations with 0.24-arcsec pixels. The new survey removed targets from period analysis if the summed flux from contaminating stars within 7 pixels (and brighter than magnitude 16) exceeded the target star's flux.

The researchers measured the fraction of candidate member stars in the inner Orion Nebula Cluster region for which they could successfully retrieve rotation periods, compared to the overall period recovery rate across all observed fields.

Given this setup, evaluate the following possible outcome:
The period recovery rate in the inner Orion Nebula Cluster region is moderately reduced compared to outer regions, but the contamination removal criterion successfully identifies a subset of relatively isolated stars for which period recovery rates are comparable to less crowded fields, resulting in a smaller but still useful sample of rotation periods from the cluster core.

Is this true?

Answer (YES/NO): NO